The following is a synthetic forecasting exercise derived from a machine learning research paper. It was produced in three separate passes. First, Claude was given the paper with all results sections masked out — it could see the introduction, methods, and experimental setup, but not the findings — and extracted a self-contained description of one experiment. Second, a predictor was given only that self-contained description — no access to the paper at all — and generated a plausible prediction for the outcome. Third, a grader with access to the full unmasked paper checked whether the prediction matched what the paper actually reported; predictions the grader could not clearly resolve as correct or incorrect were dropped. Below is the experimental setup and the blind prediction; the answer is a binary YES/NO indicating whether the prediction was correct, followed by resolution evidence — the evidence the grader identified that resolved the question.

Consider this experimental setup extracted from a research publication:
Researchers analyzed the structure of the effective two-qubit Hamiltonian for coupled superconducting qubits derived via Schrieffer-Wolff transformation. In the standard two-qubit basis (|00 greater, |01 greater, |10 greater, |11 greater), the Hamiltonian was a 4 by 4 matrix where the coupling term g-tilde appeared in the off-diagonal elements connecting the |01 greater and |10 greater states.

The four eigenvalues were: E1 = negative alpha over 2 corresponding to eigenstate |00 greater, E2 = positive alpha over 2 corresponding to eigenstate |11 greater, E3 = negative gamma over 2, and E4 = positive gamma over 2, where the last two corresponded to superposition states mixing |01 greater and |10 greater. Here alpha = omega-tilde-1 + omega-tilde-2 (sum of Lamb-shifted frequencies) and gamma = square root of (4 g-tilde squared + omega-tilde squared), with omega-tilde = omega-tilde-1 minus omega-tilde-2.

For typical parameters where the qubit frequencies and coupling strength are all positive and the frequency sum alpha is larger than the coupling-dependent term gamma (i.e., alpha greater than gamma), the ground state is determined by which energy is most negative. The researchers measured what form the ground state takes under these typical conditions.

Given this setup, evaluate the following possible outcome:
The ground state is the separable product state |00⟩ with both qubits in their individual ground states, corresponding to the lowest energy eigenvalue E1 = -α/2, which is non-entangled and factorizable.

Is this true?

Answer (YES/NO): YES